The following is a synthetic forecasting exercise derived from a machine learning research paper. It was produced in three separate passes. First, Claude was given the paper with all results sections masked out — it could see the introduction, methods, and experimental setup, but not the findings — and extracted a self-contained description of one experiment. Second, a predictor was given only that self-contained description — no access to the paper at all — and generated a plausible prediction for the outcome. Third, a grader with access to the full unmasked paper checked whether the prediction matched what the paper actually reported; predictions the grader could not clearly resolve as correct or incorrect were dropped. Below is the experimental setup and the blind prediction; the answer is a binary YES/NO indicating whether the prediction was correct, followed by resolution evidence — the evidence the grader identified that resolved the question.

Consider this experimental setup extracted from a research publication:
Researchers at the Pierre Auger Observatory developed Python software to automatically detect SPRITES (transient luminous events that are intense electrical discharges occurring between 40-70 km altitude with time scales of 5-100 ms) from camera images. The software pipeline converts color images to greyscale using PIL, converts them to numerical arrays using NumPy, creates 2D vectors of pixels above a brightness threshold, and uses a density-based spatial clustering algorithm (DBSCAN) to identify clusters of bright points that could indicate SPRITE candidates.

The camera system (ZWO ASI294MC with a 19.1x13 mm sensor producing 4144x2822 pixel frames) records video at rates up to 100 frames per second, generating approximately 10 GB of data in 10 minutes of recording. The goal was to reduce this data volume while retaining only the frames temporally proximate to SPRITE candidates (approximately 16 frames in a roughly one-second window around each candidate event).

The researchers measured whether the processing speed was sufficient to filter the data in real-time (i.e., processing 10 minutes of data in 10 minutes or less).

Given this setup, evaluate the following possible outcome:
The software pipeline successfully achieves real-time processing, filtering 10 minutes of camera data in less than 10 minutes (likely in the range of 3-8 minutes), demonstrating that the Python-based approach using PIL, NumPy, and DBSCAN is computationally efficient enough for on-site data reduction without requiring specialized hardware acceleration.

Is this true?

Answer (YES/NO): NO